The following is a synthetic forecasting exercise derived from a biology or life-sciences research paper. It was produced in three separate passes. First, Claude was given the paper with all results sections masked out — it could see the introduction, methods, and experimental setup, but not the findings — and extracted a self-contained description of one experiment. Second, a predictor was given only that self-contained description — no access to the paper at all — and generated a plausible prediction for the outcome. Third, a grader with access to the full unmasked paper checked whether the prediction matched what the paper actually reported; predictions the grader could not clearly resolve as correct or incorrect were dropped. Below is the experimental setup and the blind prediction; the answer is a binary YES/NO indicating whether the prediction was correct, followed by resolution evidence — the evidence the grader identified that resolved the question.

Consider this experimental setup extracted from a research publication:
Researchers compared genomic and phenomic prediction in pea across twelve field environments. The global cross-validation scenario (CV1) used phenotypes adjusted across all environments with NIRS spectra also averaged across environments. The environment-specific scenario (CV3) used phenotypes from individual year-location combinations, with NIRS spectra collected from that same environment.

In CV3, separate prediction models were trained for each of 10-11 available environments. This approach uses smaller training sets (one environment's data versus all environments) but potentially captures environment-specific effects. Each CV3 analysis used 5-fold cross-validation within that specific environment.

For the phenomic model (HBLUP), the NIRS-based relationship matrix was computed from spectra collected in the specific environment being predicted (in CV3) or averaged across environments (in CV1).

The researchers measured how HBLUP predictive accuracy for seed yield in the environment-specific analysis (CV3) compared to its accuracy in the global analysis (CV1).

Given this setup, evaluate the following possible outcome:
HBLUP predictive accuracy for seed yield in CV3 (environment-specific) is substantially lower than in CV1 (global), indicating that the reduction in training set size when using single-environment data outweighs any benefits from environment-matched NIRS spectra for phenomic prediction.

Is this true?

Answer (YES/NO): YES